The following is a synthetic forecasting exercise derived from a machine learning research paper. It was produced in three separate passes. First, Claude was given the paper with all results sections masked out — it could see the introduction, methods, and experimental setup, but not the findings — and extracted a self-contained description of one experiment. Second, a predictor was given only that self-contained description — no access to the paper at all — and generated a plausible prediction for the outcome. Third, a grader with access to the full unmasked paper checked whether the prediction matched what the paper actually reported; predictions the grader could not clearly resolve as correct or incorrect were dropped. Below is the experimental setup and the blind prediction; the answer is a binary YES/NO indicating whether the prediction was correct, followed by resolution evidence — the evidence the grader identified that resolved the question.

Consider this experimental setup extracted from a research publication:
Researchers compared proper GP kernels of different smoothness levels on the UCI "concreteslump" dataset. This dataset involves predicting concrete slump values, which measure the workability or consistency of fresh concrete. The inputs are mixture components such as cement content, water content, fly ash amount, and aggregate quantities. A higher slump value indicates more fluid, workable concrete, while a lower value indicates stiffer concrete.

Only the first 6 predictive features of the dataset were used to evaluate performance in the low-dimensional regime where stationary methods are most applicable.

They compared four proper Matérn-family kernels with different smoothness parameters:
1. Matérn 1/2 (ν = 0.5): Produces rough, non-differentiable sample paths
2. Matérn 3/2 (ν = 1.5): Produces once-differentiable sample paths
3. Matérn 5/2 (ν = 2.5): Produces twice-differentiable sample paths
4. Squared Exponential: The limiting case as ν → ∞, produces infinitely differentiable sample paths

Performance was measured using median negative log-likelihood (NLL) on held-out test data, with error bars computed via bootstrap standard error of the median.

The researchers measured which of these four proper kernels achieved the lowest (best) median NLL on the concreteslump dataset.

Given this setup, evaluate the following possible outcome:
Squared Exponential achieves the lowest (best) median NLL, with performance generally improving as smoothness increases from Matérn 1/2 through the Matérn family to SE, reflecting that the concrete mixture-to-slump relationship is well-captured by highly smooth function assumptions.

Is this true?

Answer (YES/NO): NO